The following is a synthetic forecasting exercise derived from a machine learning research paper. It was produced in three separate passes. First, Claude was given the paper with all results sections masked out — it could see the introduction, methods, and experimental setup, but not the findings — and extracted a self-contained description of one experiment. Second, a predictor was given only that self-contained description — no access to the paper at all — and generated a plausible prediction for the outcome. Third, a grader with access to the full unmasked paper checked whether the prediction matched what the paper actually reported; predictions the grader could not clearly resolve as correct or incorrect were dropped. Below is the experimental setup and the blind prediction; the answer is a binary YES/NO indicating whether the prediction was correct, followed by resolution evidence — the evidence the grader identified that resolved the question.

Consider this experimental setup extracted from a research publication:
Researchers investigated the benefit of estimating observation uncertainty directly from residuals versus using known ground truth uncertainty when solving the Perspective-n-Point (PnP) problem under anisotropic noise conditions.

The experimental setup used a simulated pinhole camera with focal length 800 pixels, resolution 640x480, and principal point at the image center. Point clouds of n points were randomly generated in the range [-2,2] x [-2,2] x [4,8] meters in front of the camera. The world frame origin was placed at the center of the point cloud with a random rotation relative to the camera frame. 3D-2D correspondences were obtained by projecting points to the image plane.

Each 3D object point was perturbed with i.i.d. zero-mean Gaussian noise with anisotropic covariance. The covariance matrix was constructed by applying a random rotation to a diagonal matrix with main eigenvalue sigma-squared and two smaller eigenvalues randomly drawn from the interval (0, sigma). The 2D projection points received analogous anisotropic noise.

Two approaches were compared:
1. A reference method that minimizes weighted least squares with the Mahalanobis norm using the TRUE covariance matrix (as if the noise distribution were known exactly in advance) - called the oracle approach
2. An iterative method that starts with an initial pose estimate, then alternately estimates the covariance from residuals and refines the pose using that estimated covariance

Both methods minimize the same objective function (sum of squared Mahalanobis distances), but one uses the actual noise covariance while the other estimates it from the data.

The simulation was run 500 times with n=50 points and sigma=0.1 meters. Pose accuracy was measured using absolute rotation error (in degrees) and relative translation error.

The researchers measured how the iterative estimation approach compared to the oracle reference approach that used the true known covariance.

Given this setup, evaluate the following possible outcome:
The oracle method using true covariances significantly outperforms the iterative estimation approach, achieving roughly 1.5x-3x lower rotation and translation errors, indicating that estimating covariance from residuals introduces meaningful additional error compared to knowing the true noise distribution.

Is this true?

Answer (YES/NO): NO